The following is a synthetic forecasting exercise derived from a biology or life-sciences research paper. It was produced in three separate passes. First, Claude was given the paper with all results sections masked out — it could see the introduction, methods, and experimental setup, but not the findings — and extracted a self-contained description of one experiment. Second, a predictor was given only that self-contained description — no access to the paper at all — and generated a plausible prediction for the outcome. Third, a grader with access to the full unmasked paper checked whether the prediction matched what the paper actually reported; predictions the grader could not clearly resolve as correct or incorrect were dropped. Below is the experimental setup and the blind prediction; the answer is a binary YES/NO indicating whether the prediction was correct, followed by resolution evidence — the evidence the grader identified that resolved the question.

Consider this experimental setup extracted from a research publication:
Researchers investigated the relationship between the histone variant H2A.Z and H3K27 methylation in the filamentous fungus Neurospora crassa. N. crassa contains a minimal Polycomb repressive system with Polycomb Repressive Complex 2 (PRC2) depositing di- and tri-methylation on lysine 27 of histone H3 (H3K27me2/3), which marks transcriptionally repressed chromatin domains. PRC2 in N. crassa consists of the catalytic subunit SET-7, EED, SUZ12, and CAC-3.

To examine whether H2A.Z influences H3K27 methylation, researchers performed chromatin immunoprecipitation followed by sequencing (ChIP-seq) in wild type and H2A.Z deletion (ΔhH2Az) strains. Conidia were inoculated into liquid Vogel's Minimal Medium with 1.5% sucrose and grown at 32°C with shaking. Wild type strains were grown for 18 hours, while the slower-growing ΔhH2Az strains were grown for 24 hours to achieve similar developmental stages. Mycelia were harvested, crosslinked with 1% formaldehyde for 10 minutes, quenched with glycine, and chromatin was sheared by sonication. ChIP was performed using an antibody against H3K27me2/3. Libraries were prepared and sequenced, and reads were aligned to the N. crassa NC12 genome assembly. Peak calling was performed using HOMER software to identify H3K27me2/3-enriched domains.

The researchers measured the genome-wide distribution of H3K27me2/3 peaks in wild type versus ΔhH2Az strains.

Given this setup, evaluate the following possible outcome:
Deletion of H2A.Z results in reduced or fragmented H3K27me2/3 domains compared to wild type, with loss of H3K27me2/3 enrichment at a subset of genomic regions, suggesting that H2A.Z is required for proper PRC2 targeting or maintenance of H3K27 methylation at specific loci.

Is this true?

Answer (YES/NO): YES